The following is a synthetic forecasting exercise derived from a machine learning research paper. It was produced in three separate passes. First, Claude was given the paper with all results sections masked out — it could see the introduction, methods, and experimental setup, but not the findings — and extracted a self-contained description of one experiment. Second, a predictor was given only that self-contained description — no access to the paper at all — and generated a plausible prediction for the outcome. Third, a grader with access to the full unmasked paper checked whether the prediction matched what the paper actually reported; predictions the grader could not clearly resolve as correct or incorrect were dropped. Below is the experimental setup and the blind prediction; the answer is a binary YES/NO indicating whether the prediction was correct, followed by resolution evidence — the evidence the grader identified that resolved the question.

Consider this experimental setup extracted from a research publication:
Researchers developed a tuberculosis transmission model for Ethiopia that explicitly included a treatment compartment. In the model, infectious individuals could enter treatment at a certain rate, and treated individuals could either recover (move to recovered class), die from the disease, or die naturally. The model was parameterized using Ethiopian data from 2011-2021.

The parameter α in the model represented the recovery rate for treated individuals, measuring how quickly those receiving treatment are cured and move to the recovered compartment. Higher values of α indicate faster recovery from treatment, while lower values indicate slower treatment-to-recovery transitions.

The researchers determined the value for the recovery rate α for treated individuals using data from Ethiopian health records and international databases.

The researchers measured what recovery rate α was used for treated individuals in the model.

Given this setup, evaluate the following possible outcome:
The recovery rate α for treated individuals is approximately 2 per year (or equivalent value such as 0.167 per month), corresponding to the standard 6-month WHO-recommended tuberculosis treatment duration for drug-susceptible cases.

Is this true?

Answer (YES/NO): NO